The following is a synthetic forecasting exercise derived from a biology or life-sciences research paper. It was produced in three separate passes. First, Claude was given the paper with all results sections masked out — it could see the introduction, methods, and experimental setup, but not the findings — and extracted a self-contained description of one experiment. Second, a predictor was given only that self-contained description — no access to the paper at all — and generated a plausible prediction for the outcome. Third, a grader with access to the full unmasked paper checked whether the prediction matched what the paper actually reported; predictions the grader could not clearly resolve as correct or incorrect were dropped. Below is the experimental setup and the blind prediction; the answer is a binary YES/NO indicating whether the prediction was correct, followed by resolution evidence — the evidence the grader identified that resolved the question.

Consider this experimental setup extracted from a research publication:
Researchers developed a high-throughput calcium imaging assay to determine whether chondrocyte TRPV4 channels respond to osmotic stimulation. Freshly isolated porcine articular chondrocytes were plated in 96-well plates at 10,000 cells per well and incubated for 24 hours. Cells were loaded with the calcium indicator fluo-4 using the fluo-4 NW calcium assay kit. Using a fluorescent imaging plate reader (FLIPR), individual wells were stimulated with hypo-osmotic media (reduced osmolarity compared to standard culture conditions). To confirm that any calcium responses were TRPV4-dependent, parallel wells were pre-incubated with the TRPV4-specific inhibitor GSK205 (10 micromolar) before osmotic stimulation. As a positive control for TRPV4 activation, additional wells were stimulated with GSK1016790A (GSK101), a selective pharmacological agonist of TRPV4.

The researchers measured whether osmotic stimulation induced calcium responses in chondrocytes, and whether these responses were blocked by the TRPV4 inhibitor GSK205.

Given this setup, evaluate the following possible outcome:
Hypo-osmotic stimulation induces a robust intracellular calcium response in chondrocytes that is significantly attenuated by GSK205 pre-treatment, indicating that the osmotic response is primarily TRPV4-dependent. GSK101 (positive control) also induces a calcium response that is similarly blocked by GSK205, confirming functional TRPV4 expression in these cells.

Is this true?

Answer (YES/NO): YES